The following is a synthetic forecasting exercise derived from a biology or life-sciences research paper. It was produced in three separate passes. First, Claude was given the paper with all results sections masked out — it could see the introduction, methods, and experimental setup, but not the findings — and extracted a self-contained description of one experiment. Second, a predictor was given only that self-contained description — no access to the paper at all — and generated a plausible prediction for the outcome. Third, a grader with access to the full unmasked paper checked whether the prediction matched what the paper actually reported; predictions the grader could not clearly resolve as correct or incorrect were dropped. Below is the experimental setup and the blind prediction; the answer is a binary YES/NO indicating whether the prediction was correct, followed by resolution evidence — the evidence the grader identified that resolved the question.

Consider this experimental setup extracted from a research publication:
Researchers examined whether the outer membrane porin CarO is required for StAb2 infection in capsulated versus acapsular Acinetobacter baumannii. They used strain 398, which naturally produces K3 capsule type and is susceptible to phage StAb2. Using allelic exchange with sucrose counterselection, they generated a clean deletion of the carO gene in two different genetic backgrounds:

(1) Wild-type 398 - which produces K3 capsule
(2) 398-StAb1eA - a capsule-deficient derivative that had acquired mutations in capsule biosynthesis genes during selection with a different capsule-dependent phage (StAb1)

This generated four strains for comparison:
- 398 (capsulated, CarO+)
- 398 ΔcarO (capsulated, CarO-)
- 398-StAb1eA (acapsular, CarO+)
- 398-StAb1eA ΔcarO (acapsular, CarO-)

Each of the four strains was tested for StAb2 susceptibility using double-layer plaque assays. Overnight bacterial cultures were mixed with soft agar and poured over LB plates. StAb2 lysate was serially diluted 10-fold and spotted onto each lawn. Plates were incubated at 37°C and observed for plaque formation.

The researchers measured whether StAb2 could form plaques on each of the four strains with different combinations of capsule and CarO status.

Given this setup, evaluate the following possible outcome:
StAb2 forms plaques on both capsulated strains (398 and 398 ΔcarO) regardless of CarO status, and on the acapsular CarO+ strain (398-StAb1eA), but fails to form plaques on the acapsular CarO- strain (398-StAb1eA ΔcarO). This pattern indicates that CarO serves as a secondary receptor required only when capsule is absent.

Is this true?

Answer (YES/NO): YES